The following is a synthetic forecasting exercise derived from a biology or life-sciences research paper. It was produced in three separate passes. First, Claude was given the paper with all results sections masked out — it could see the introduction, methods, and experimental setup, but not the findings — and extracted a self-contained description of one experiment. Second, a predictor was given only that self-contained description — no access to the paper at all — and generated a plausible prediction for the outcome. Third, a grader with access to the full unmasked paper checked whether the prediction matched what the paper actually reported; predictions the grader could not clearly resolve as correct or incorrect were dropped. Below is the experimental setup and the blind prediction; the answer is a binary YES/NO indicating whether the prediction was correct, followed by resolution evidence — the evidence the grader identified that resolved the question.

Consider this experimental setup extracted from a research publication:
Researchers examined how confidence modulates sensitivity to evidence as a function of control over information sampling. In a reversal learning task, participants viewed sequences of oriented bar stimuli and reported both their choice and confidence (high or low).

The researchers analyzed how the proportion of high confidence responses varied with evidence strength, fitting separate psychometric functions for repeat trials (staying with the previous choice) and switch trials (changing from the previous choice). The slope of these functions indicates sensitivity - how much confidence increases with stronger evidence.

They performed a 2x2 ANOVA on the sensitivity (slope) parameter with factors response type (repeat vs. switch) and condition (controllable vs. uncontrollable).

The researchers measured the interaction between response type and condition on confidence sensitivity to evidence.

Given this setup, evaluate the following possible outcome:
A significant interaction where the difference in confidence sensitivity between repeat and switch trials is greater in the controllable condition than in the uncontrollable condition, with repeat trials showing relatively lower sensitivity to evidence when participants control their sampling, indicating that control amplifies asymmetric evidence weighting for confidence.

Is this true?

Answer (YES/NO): NO